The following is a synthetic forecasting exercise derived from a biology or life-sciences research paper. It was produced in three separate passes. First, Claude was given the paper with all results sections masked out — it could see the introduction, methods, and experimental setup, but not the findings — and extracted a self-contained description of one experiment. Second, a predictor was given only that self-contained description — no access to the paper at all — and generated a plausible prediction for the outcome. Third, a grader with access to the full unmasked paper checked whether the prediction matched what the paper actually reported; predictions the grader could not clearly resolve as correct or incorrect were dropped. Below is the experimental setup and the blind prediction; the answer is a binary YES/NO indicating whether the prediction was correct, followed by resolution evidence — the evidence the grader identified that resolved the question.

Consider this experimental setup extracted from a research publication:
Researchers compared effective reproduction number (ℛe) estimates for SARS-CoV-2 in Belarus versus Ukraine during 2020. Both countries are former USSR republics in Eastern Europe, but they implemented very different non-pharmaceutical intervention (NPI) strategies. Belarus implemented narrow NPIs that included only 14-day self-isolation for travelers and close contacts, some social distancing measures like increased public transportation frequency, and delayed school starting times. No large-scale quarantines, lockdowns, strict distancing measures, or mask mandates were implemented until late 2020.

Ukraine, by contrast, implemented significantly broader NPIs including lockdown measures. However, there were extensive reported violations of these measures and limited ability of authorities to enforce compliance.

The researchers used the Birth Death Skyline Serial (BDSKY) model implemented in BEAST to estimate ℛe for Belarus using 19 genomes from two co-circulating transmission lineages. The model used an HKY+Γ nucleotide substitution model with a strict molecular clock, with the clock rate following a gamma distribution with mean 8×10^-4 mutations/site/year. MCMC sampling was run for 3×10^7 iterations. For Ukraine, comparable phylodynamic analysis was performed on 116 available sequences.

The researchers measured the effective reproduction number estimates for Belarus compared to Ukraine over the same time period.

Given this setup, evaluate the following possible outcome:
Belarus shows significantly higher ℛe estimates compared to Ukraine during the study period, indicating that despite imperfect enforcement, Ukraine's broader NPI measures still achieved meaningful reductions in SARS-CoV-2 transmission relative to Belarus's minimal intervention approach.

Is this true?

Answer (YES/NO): NO